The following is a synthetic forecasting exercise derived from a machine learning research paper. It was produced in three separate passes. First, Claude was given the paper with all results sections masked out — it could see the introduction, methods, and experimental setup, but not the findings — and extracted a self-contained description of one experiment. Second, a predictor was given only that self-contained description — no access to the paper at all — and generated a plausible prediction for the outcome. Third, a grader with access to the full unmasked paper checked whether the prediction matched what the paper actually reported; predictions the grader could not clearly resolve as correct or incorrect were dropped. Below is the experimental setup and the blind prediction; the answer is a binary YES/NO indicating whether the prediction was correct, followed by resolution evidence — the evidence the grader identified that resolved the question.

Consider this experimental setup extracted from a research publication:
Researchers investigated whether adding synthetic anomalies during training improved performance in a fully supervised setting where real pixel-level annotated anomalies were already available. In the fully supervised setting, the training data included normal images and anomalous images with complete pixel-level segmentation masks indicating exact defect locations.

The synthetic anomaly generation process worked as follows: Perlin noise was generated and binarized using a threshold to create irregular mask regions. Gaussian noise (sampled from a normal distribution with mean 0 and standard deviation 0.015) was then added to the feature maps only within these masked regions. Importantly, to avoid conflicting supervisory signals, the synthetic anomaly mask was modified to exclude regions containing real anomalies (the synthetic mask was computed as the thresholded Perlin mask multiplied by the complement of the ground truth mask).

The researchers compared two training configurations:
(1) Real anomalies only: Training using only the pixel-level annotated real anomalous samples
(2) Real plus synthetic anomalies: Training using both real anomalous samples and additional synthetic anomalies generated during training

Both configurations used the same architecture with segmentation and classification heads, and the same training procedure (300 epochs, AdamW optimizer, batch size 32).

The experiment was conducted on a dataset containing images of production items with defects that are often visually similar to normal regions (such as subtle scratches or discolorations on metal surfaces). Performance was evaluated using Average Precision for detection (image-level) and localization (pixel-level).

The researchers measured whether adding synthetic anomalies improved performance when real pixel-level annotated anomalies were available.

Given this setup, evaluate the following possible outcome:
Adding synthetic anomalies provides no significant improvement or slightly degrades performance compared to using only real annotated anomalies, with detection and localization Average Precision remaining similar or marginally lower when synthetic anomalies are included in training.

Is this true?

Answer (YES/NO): NO